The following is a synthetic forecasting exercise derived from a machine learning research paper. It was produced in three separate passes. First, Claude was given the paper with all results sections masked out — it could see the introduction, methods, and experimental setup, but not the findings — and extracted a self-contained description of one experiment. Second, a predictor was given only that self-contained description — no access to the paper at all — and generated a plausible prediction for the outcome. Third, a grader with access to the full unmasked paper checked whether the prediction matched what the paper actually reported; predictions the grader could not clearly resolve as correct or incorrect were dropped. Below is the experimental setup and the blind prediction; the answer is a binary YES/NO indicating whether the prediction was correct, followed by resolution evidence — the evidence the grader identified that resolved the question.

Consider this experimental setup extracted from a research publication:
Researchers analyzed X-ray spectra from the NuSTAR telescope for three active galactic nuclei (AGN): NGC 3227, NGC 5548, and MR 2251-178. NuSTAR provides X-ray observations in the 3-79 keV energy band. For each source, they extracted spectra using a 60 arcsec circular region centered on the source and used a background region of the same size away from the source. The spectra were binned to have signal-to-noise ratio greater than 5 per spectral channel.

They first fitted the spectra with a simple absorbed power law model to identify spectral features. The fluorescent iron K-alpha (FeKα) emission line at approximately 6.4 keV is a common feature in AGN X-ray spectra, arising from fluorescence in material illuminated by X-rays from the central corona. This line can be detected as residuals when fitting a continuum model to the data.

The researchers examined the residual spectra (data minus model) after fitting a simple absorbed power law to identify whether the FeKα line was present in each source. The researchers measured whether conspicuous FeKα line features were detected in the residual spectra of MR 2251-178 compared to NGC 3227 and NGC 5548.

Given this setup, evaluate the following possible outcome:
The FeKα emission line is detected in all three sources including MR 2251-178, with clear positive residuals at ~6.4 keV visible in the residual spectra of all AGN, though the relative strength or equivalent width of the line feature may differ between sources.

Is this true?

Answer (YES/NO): NO